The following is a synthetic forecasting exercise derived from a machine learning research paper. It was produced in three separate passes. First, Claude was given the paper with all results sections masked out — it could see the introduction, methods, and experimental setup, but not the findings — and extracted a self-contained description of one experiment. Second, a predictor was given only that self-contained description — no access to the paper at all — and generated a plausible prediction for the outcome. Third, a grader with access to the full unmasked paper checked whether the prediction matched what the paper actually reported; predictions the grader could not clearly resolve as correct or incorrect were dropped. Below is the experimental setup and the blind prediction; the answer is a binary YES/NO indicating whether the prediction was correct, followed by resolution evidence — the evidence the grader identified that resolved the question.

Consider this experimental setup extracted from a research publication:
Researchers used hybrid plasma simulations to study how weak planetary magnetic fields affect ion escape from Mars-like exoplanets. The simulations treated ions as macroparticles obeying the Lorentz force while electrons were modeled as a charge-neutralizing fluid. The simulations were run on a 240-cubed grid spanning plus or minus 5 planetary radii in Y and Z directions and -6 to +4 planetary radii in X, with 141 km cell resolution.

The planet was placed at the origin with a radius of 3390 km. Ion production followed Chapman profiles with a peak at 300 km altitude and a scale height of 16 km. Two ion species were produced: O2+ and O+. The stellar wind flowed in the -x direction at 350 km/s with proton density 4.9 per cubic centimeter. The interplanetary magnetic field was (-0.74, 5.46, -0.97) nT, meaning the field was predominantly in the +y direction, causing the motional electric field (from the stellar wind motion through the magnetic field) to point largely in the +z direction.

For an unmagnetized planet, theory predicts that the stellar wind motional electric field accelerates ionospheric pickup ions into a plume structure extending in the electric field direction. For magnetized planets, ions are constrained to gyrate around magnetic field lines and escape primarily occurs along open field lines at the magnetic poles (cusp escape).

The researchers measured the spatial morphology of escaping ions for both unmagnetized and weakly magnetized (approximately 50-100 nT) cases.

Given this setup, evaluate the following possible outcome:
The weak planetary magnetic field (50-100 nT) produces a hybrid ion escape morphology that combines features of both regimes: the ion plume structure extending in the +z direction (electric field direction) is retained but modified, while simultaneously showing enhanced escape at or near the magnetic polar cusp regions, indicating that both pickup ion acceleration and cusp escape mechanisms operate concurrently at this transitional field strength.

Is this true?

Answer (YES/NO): NO